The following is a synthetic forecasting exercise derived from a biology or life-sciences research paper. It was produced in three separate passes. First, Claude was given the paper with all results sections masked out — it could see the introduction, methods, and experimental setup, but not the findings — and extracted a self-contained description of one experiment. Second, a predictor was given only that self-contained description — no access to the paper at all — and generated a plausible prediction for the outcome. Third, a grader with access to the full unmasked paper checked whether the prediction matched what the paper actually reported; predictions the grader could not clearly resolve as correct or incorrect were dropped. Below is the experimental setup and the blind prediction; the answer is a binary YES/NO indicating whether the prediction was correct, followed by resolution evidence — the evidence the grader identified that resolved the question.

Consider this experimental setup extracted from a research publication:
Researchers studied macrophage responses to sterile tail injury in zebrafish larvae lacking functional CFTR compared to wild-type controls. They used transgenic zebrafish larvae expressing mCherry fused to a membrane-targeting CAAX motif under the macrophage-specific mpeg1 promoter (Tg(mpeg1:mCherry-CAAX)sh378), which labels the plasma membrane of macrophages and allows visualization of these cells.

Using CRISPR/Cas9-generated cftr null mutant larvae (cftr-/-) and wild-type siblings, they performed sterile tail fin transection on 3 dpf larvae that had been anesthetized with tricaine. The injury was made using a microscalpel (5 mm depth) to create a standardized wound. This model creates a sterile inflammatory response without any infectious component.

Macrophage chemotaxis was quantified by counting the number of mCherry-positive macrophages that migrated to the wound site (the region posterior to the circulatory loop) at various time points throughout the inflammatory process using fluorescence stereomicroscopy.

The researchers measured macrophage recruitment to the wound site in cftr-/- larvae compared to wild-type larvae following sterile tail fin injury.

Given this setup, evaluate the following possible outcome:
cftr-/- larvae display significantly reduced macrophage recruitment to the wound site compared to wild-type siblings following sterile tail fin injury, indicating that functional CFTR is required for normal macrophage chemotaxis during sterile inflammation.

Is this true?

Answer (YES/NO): NO